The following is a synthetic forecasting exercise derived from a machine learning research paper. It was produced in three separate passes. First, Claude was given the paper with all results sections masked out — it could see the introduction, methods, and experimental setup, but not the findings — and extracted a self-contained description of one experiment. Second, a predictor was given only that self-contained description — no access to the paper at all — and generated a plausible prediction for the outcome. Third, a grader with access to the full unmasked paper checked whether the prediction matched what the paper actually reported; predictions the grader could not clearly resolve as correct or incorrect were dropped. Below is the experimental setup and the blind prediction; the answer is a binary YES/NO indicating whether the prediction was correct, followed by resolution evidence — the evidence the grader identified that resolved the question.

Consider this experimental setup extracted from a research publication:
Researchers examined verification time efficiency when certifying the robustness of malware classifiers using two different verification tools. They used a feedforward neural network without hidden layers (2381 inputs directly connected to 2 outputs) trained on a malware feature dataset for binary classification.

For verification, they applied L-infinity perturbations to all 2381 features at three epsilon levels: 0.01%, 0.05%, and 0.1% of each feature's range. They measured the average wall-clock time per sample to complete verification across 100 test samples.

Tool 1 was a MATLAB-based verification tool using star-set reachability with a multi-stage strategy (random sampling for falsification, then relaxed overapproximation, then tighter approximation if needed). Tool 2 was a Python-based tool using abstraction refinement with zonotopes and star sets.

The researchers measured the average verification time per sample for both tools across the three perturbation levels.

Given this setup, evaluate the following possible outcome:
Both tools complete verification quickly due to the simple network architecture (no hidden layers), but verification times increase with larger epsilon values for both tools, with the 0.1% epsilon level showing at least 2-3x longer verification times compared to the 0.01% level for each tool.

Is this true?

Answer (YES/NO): NO